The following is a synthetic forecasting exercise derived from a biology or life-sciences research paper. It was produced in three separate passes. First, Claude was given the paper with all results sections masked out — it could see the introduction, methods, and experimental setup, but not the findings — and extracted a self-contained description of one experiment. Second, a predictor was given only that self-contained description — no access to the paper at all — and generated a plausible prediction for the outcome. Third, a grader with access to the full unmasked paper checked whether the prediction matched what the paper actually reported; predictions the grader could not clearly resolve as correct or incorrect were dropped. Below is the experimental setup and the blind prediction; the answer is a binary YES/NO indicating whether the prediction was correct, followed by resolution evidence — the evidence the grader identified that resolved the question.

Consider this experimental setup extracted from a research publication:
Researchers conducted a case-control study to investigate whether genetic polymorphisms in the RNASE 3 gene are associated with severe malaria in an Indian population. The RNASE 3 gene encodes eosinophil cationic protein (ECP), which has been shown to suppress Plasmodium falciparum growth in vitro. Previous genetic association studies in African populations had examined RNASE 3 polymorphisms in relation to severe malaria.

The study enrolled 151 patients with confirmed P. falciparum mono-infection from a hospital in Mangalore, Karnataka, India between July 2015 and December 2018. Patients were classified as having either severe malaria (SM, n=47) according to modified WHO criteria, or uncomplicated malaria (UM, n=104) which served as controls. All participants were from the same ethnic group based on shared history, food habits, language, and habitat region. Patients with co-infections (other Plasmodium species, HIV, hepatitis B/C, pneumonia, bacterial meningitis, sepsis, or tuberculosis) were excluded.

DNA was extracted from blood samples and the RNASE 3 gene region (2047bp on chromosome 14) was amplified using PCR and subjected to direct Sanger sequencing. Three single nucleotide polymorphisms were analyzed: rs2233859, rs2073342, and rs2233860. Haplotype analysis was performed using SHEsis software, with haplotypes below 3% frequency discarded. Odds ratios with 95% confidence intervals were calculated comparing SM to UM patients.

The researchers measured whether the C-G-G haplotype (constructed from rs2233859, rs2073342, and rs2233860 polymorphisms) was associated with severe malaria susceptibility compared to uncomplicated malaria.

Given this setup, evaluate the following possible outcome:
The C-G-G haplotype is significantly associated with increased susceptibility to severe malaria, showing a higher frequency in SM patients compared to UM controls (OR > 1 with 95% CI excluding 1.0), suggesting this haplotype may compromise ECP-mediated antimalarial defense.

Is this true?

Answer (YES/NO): YES